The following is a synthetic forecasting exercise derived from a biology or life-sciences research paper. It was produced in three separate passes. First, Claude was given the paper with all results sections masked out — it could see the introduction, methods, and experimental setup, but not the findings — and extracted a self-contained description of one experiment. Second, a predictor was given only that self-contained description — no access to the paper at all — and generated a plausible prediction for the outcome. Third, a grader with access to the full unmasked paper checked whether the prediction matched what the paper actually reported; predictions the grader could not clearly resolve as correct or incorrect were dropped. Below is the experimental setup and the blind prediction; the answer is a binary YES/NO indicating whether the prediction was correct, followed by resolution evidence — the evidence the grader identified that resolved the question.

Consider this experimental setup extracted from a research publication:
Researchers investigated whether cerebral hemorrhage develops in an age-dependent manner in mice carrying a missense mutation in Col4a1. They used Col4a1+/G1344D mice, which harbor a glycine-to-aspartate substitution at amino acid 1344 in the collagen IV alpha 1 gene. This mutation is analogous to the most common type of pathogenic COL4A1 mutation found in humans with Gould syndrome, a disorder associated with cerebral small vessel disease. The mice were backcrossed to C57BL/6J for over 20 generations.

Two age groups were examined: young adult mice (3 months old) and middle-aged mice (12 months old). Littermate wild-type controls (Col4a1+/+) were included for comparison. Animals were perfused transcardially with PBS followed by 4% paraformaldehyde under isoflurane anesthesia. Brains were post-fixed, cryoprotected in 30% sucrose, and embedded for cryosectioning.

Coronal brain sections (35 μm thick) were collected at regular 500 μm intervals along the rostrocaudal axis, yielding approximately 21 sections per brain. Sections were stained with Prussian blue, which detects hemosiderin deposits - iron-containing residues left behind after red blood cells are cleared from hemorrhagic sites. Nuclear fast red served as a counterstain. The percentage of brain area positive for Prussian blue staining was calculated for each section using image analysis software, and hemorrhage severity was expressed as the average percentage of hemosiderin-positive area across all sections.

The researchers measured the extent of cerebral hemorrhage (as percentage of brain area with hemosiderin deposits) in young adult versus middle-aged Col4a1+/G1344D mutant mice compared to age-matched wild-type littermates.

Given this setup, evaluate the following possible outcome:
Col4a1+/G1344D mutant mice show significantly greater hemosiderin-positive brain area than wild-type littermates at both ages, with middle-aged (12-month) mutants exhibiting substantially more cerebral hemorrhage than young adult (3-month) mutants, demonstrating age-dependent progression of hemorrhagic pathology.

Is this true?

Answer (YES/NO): YES